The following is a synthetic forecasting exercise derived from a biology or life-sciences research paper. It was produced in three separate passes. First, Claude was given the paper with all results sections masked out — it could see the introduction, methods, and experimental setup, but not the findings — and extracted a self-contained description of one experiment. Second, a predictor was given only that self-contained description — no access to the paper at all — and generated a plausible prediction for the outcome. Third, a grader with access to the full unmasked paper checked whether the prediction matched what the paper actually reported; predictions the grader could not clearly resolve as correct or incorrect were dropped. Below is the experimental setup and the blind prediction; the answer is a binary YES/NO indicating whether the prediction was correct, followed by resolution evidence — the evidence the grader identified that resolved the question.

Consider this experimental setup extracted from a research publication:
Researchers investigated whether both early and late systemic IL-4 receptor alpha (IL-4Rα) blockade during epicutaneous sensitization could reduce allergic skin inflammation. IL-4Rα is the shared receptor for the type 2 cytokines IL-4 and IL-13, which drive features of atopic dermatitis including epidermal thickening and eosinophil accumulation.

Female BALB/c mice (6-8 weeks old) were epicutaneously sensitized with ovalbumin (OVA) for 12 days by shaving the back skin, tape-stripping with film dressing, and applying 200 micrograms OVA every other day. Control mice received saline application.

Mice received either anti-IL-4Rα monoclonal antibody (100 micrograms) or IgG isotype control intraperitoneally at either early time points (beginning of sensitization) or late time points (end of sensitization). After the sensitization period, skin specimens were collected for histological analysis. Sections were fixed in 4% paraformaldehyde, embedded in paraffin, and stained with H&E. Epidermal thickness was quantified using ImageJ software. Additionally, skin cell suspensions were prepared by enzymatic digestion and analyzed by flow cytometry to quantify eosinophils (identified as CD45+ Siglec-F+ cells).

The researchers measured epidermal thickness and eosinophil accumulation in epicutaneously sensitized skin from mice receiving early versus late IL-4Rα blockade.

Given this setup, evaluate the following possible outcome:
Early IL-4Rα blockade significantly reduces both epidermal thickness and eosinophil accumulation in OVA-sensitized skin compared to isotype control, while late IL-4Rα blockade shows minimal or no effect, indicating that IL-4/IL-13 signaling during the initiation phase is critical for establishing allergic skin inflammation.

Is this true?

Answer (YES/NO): NO